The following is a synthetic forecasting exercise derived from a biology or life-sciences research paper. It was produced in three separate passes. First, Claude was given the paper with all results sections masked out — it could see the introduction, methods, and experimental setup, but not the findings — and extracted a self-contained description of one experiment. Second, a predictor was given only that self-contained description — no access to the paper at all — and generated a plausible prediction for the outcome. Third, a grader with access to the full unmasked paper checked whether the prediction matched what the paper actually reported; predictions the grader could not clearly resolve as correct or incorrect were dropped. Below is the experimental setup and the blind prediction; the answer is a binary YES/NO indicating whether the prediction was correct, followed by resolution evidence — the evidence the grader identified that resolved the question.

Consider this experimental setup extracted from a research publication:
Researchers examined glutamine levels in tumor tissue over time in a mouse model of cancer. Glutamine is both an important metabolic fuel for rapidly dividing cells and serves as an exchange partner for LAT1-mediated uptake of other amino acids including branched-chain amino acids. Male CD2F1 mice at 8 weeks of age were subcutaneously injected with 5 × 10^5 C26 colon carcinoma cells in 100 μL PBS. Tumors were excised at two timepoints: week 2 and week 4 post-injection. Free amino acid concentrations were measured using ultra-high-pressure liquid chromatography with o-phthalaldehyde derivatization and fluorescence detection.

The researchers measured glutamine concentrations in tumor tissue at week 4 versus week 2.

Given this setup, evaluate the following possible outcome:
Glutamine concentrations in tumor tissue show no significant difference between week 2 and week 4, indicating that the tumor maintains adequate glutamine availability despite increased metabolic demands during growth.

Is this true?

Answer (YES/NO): NO